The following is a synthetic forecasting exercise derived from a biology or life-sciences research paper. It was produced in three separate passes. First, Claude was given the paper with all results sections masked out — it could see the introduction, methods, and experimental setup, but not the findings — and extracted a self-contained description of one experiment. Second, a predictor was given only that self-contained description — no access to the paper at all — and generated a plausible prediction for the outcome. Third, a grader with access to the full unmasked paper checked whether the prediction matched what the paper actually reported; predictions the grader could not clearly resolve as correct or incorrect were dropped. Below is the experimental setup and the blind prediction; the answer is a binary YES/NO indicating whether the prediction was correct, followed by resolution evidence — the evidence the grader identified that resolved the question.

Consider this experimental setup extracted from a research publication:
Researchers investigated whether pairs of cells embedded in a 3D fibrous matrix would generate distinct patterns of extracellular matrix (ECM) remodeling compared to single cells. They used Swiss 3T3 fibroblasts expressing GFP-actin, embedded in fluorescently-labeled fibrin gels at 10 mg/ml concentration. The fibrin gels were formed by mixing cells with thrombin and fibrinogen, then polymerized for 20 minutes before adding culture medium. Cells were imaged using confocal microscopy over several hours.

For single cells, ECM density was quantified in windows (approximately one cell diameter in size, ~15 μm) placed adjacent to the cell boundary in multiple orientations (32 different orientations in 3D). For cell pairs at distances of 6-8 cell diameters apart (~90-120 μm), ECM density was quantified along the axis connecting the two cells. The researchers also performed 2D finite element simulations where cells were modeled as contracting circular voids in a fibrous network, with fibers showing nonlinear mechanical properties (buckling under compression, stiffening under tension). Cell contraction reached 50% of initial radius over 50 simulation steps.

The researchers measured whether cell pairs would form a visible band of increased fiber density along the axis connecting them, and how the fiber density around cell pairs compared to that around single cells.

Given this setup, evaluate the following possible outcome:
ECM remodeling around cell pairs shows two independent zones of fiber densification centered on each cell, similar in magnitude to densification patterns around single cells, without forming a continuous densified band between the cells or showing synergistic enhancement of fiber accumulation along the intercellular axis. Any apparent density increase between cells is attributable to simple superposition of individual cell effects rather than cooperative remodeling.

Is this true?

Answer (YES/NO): NO